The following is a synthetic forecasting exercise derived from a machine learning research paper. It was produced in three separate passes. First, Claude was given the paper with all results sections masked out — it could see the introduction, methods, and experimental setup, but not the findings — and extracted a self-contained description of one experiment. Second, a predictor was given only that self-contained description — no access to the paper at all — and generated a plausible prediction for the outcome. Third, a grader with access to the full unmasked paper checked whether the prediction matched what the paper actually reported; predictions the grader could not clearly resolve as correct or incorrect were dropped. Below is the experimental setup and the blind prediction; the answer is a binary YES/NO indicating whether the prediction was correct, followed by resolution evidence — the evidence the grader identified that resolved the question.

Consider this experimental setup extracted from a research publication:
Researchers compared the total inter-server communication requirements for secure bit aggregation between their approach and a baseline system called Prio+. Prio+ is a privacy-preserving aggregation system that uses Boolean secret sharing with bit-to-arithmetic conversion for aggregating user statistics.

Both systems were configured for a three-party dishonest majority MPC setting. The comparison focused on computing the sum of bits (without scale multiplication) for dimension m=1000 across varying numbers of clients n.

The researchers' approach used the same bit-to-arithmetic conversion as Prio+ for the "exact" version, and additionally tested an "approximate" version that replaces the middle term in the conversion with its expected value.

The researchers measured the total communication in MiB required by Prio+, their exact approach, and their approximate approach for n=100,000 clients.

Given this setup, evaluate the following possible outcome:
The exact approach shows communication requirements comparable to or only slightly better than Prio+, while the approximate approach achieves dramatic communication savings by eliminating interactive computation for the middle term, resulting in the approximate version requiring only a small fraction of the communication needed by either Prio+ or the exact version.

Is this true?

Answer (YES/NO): NO